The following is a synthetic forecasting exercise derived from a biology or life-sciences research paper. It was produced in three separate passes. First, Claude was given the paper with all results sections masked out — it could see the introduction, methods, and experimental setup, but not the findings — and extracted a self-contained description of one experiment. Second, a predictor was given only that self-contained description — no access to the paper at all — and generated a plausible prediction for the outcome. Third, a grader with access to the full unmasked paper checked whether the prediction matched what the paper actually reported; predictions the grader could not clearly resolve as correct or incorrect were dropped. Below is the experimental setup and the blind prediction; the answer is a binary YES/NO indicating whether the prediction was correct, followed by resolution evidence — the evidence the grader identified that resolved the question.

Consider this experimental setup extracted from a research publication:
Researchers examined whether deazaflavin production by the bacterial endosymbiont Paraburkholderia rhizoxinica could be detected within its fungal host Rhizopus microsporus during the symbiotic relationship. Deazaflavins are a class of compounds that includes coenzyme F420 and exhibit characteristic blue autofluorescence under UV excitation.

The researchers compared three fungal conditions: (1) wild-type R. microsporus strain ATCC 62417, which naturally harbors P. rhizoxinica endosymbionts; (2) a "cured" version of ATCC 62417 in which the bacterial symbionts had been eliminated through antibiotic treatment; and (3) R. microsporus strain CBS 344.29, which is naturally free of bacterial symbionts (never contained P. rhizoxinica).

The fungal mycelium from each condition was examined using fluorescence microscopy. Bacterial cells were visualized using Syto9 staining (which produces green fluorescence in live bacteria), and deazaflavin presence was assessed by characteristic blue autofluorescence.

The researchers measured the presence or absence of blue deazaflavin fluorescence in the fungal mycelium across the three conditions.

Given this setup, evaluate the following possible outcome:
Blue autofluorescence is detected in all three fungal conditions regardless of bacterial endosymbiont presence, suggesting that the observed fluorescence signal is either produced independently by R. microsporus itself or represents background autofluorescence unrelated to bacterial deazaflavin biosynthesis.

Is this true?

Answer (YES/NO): NO